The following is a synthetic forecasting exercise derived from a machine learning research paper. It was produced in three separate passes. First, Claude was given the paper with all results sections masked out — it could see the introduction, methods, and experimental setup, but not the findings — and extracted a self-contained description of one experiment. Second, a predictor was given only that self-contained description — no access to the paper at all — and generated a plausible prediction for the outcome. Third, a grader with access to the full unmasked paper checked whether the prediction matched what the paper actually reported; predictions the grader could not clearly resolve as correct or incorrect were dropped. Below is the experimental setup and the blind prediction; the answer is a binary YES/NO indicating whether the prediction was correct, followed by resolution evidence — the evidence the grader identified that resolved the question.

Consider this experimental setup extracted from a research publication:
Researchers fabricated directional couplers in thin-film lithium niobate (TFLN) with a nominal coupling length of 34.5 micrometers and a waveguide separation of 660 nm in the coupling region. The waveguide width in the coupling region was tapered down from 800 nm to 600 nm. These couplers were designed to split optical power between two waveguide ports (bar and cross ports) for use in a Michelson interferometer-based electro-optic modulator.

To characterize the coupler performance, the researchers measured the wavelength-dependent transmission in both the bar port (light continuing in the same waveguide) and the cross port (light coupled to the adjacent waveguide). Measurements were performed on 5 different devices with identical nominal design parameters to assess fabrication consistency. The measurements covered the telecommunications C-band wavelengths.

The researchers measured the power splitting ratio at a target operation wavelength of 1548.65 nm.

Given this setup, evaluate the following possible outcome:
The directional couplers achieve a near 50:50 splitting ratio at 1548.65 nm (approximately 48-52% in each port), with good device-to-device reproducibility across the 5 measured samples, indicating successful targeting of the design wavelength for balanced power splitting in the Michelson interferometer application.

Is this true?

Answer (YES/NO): NO